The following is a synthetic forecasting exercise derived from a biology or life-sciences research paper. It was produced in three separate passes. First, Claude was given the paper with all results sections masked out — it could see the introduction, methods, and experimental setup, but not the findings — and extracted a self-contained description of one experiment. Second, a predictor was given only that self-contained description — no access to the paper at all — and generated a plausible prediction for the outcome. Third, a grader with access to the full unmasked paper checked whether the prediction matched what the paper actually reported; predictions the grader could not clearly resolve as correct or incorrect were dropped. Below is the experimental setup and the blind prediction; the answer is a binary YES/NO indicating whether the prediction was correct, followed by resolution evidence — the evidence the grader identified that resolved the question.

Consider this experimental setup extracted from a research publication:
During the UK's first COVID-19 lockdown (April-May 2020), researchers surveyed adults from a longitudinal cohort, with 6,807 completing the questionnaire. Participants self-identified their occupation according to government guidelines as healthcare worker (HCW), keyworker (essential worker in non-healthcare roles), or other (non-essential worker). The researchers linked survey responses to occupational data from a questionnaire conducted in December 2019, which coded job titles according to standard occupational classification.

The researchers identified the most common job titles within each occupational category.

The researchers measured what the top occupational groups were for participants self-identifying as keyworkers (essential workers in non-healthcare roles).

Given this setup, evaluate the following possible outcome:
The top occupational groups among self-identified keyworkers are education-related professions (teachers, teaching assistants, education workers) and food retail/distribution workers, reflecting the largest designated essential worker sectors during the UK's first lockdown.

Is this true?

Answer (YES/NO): NO